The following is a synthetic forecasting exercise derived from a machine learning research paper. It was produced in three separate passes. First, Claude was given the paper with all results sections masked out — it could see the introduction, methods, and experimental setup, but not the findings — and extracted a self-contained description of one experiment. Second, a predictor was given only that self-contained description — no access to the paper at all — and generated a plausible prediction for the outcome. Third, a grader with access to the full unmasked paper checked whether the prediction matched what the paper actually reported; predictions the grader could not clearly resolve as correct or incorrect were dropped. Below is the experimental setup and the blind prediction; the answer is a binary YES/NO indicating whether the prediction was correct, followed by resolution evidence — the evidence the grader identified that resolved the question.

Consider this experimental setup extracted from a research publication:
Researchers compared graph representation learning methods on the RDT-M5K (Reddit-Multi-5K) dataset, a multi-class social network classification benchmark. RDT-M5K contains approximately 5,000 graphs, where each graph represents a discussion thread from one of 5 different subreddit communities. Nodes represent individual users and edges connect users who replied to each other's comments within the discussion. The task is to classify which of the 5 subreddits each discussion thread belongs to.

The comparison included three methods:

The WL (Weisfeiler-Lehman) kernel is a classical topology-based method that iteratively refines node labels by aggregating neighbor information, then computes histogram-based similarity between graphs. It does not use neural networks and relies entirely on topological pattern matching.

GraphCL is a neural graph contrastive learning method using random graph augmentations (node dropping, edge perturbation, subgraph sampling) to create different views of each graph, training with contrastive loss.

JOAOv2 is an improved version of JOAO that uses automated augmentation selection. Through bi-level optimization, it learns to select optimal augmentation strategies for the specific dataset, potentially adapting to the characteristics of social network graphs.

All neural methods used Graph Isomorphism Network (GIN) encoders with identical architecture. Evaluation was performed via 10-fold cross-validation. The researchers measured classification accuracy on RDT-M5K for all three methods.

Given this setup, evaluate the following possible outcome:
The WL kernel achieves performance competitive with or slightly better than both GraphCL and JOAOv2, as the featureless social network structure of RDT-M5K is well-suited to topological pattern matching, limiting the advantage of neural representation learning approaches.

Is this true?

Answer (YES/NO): NO